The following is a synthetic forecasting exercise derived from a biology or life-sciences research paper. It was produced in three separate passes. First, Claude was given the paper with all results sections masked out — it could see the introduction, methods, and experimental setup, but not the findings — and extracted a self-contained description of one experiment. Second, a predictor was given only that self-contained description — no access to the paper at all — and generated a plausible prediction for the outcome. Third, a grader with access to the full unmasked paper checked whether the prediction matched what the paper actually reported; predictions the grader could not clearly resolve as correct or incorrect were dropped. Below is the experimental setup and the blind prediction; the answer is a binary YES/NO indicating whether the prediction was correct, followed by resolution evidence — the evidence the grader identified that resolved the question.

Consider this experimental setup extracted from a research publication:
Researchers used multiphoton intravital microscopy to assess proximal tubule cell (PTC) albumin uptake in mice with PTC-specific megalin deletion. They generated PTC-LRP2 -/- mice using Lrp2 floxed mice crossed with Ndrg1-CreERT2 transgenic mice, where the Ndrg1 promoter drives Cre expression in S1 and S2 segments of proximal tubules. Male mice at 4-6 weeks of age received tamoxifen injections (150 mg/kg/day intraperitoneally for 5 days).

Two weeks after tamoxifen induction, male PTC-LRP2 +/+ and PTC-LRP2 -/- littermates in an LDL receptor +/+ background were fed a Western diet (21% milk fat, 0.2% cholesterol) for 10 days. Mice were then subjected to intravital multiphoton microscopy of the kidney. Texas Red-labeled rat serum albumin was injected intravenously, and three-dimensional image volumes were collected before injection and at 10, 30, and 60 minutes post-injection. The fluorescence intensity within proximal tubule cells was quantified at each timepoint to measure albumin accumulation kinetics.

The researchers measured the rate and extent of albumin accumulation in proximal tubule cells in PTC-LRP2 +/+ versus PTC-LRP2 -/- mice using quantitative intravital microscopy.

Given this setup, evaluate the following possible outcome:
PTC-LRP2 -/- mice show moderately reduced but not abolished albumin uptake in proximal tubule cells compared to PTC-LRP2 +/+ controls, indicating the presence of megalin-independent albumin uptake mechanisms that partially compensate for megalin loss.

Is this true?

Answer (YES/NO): NO